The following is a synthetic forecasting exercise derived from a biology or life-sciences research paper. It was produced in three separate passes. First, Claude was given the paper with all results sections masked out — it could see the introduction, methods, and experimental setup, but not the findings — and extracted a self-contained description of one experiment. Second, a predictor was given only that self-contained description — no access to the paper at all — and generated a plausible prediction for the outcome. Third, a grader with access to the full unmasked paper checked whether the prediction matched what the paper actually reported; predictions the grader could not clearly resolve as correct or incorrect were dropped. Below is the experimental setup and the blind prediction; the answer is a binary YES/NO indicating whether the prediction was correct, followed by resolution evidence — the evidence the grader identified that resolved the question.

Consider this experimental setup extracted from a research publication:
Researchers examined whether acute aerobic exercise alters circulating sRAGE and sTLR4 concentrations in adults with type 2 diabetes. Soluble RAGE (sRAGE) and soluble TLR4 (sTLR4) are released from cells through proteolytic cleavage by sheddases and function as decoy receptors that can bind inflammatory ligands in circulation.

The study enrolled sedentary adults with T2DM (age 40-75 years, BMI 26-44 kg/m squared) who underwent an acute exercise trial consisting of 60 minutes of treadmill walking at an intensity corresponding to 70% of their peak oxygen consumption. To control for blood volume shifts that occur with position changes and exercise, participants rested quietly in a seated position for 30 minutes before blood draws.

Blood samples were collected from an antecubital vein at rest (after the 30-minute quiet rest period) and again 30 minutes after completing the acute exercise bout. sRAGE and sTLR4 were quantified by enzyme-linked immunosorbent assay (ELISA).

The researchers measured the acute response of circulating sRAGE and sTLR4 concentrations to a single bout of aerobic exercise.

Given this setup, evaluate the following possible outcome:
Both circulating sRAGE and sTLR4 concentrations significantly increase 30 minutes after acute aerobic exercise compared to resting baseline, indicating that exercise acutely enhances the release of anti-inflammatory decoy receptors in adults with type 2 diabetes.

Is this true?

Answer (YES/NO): NO